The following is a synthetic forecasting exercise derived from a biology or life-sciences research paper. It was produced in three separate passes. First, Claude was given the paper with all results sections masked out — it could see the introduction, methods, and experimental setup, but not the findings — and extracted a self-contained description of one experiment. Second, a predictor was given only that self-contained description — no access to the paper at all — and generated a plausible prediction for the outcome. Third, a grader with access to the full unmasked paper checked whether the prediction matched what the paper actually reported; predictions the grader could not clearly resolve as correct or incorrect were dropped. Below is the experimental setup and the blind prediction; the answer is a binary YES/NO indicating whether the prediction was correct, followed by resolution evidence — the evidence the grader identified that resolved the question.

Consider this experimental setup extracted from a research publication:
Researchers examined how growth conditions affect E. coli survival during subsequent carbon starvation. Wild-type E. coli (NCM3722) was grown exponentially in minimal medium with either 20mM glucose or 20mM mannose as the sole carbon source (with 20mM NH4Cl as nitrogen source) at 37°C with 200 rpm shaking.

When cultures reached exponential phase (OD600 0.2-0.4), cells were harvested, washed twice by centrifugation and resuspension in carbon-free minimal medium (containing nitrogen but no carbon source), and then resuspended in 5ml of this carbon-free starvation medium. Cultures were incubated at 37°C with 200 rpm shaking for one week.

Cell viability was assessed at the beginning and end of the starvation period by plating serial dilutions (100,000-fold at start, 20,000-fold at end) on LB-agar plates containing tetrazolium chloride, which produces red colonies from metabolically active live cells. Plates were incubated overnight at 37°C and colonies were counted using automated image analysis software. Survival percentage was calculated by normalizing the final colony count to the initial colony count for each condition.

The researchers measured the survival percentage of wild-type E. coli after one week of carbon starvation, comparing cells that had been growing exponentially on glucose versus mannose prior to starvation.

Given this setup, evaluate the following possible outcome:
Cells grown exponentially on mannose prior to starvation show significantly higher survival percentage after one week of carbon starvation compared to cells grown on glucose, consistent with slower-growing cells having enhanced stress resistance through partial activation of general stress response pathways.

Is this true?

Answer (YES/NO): YES